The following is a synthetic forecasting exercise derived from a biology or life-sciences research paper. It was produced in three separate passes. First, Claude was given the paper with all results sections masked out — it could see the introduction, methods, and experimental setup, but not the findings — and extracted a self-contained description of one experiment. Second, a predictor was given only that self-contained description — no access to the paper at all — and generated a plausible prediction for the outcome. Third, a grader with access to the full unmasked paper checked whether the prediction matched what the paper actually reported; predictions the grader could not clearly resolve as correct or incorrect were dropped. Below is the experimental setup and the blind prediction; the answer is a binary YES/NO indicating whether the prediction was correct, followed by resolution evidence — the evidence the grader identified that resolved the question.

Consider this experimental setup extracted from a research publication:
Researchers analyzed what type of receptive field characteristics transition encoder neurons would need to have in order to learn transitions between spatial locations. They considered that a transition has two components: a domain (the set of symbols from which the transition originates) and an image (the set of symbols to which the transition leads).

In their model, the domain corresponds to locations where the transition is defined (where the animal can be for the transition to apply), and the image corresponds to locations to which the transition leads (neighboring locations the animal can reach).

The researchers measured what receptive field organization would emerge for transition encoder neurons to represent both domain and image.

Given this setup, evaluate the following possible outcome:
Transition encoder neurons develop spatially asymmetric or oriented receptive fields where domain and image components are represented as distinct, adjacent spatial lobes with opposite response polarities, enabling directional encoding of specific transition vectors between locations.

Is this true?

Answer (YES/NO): NO